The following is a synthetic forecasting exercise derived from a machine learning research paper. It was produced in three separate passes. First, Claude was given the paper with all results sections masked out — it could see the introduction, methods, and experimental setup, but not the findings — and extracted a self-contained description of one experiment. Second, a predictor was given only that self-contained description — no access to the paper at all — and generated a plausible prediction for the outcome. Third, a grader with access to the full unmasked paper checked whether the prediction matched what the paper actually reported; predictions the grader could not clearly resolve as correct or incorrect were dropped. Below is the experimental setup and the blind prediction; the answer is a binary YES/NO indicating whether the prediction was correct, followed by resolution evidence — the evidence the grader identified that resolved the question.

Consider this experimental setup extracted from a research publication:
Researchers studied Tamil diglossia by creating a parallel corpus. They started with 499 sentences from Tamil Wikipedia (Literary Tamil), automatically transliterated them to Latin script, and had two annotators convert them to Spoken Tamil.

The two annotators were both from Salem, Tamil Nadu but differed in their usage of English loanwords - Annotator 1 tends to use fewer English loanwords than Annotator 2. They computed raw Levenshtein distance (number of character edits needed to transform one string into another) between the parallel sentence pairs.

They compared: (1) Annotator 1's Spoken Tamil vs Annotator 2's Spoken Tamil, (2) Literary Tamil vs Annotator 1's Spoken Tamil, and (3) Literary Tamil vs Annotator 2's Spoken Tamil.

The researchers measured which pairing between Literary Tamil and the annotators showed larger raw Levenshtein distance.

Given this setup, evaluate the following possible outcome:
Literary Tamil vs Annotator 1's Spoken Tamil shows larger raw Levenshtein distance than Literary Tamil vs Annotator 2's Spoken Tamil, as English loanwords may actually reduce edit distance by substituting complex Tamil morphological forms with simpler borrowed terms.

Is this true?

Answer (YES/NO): NO